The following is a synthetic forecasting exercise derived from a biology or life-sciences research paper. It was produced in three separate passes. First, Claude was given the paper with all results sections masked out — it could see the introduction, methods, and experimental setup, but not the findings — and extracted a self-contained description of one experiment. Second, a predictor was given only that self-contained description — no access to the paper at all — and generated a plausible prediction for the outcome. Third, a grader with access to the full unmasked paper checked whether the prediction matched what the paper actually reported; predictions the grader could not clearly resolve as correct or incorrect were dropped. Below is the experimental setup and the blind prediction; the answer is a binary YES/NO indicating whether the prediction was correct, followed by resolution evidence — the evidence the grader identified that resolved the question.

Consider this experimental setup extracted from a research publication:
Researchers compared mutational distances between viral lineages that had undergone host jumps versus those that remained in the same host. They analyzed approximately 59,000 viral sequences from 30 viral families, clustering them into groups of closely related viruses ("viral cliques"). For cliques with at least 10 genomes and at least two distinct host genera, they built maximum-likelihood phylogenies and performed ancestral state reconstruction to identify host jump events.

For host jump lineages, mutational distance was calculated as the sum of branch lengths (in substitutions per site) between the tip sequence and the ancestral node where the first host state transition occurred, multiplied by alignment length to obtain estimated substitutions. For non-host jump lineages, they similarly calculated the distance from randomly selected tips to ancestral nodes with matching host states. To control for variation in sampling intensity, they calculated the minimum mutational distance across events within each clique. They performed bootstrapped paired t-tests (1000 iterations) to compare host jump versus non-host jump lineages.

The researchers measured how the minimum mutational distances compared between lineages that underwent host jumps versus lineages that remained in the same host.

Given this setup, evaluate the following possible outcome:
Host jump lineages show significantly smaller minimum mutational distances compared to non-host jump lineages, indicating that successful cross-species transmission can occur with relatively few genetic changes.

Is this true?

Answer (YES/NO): NO